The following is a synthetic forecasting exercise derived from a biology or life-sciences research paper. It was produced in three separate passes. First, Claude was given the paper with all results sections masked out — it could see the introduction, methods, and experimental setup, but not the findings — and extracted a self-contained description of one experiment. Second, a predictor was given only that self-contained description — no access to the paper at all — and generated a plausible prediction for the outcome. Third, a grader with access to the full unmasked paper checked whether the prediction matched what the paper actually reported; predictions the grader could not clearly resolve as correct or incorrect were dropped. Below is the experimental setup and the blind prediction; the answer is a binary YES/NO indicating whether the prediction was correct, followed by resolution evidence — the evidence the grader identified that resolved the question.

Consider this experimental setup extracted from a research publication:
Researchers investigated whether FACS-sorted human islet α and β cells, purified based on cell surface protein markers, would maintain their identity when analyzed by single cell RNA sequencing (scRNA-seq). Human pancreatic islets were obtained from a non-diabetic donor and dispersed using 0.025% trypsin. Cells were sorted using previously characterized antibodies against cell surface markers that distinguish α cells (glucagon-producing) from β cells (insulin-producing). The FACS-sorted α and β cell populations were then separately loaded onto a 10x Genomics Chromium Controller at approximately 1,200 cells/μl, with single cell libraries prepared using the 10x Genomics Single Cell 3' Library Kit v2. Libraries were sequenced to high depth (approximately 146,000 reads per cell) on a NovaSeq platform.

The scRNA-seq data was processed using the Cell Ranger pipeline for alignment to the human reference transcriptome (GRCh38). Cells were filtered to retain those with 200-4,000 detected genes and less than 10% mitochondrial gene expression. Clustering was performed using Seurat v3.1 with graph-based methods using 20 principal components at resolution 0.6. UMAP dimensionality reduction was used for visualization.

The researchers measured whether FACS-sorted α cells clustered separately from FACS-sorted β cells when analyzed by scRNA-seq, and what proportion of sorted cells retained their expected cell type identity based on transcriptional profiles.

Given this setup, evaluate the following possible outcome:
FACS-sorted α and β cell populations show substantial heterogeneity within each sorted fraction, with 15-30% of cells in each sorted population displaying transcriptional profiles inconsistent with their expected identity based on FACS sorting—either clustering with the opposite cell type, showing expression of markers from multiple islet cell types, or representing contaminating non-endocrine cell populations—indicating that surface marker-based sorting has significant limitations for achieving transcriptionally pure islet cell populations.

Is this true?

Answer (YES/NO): NO